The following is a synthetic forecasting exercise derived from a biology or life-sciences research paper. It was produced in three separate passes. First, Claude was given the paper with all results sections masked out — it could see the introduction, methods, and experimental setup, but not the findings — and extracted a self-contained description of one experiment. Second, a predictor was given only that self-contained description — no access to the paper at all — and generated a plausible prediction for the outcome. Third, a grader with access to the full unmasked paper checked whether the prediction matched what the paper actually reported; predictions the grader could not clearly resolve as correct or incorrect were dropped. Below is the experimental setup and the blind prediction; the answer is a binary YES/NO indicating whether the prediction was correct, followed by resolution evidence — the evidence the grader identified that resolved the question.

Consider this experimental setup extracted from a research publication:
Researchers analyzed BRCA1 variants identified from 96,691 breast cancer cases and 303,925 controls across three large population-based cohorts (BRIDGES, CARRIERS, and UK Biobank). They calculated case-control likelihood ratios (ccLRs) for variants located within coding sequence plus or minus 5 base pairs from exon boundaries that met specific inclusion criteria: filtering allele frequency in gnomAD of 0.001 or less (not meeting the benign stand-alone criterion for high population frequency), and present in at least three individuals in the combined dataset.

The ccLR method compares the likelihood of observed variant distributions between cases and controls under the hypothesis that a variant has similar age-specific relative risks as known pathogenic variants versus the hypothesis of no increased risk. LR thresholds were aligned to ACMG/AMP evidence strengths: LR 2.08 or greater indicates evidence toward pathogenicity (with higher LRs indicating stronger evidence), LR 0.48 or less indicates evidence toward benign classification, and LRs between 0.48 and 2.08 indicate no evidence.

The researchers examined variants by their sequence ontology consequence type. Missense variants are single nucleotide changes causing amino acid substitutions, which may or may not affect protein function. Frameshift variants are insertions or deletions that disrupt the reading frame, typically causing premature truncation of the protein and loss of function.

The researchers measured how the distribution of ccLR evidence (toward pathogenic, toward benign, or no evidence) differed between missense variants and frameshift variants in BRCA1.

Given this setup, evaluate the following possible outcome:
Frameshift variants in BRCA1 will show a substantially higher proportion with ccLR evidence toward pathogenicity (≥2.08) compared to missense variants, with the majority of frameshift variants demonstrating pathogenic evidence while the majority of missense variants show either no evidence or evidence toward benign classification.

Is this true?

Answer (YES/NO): YES